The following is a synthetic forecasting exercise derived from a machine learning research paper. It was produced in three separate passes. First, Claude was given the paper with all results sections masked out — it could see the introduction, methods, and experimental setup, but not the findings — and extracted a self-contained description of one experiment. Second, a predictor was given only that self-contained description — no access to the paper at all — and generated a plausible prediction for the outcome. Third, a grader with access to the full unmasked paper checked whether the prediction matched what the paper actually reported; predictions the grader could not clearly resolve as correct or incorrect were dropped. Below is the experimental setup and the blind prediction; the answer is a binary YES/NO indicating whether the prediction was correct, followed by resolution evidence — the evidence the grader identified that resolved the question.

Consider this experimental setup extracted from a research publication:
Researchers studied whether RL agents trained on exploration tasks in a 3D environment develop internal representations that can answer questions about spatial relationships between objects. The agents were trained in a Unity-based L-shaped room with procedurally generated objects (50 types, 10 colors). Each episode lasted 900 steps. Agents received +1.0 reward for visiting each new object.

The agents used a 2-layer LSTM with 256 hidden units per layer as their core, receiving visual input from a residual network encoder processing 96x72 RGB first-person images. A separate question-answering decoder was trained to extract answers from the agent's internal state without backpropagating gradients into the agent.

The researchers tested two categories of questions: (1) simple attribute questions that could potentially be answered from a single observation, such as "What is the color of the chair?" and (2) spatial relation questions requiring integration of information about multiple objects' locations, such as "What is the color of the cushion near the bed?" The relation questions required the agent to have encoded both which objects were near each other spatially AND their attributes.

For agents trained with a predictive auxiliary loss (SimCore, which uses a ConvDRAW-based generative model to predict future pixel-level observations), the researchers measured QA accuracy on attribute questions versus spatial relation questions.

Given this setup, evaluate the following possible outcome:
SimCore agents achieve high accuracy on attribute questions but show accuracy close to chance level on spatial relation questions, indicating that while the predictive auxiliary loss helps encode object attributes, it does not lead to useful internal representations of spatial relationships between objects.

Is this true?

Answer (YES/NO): NO